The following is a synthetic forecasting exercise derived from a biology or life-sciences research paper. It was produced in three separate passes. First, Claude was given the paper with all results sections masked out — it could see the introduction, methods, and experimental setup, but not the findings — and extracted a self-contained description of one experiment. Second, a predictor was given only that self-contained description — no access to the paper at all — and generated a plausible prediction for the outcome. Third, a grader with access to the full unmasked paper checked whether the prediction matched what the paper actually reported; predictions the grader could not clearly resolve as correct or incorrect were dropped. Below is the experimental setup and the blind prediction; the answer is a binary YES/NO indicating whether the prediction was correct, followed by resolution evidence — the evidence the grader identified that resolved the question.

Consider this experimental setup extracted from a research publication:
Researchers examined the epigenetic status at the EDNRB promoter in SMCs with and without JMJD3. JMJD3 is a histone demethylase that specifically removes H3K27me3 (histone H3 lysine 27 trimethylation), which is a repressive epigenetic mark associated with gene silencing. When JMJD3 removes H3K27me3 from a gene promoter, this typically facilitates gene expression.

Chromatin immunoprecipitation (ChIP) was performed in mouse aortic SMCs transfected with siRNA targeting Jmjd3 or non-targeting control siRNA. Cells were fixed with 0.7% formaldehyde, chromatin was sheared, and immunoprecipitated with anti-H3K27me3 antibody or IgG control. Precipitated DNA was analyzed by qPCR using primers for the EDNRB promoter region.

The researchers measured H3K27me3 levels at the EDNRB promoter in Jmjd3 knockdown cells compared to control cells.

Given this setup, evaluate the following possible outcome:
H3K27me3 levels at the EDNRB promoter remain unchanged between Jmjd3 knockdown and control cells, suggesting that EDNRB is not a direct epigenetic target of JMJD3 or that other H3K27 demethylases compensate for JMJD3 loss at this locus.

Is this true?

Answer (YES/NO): NO